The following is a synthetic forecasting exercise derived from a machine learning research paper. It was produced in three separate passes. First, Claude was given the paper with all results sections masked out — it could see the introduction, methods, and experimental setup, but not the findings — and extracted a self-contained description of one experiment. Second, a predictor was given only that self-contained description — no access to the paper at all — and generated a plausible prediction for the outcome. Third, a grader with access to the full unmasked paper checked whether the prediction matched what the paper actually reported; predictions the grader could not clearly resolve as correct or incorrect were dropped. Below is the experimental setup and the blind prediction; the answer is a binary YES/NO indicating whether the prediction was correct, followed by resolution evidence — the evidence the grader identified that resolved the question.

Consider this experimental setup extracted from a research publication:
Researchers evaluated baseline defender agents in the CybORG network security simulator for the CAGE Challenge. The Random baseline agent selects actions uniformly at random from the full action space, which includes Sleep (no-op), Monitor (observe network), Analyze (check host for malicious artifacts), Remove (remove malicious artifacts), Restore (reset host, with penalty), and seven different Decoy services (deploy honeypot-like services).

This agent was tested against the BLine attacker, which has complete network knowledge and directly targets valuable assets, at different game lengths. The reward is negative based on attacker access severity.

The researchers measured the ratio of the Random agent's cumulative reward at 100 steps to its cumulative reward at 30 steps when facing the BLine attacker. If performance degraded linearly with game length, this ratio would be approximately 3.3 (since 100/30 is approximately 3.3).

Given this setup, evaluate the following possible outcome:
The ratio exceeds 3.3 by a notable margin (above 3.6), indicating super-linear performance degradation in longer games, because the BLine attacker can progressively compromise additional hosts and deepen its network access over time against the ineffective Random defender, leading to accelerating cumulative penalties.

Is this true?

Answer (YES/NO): YES